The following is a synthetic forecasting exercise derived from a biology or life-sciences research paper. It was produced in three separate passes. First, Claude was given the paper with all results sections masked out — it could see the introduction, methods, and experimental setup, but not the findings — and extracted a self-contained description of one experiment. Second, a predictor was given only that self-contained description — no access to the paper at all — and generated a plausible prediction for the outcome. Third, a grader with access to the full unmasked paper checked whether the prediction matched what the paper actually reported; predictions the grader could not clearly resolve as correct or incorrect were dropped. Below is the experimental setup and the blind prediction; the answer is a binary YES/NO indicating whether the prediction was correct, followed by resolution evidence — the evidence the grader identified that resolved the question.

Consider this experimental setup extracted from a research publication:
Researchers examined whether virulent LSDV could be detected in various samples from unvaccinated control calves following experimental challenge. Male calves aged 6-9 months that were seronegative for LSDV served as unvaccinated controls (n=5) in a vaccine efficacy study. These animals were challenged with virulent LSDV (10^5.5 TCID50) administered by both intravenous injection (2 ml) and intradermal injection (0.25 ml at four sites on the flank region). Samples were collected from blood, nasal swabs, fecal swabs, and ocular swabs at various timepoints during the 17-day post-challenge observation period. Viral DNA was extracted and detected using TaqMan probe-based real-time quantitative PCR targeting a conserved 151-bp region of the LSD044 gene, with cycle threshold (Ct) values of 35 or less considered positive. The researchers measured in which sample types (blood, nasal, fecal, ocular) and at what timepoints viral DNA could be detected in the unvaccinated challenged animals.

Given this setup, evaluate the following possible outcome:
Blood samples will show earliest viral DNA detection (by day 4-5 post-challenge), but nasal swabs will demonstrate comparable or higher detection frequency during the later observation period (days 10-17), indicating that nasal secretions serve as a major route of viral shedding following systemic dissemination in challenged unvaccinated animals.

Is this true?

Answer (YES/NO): NO